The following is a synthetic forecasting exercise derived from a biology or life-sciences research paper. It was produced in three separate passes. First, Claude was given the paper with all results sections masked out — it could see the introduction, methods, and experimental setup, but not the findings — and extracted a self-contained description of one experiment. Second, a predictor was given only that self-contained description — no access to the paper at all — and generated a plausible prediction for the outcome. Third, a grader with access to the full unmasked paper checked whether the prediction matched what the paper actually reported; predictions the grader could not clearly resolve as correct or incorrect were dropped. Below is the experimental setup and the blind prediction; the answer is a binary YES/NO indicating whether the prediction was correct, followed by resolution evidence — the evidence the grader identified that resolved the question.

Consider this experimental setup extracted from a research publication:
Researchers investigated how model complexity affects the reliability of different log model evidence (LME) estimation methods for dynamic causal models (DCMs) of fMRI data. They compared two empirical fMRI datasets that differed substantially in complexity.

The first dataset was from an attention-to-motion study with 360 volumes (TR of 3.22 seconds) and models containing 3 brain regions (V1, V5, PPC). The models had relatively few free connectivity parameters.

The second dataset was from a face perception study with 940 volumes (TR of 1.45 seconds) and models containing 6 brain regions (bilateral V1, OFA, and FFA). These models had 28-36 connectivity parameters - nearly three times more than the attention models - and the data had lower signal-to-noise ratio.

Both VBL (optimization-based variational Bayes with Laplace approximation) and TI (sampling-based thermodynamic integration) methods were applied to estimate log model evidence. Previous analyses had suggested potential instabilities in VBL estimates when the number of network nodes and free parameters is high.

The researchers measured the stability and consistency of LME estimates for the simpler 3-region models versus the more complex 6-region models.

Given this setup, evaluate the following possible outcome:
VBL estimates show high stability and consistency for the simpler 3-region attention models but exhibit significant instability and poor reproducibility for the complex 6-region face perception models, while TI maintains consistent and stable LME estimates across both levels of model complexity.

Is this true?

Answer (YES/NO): NO